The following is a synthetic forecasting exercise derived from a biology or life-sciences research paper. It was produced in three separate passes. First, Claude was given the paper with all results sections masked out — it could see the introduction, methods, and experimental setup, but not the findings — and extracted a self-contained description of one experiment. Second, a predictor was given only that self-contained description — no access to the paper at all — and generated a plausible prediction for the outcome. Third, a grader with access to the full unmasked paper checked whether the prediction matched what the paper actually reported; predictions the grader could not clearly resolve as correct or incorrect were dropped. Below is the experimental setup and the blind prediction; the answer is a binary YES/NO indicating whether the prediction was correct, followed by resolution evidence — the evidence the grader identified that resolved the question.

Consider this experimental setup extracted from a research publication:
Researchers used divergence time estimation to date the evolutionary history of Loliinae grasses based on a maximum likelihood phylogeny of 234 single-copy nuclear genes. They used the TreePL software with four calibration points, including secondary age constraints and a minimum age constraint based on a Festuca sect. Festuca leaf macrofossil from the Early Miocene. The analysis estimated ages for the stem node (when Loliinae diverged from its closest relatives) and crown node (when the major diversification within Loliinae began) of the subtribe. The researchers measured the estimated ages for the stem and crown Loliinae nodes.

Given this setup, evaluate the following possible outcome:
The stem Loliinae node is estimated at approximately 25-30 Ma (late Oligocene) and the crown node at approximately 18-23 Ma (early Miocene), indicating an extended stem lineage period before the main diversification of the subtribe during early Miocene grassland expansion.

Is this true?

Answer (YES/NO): NO